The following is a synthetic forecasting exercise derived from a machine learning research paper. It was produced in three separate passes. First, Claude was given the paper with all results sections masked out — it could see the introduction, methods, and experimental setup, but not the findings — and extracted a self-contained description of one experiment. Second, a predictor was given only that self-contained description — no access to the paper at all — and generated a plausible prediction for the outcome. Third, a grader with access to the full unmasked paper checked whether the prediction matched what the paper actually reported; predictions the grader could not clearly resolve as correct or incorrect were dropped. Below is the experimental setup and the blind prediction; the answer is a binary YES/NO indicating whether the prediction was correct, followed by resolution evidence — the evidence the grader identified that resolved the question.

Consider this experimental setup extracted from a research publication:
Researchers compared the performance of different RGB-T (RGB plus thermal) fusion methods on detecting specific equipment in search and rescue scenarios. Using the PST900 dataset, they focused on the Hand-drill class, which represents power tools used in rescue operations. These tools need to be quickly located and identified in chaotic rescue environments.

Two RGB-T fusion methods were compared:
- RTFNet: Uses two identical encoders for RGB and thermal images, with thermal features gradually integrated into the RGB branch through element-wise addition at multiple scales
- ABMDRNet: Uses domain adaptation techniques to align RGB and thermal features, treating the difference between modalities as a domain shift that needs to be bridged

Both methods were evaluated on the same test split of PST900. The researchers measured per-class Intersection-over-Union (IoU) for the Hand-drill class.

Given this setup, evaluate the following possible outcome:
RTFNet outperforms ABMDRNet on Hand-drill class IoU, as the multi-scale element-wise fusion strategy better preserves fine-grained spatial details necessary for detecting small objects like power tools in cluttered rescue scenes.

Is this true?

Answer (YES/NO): NO